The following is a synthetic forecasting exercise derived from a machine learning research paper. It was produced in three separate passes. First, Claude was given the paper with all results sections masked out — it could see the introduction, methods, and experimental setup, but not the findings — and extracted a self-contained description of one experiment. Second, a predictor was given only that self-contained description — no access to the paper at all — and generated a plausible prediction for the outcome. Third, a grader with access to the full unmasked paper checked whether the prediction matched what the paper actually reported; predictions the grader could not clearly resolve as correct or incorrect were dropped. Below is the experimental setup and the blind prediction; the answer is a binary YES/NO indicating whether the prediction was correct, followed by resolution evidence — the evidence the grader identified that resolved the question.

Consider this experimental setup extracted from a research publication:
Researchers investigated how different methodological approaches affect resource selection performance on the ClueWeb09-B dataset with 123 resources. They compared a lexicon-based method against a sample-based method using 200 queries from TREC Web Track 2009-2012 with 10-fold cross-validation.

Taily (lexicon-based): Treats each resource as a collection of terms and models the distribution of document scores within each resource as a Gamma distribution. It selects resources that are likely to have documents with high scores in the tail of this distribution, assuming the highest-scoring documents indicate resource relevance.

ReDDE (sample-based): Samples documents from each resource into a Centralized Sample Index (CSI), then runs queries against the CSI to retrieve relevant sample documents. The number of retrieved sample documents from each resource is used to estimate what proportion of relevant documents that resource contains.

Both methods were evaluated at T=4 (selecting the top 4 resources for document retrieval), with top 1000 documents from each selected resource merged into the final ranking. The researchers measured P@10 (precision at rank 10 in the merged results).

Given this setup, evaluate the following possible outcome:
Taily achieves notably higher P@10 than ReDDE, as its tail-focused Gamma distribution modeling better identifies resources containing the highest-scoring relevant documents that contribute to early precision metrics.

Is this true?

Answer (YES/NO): NO